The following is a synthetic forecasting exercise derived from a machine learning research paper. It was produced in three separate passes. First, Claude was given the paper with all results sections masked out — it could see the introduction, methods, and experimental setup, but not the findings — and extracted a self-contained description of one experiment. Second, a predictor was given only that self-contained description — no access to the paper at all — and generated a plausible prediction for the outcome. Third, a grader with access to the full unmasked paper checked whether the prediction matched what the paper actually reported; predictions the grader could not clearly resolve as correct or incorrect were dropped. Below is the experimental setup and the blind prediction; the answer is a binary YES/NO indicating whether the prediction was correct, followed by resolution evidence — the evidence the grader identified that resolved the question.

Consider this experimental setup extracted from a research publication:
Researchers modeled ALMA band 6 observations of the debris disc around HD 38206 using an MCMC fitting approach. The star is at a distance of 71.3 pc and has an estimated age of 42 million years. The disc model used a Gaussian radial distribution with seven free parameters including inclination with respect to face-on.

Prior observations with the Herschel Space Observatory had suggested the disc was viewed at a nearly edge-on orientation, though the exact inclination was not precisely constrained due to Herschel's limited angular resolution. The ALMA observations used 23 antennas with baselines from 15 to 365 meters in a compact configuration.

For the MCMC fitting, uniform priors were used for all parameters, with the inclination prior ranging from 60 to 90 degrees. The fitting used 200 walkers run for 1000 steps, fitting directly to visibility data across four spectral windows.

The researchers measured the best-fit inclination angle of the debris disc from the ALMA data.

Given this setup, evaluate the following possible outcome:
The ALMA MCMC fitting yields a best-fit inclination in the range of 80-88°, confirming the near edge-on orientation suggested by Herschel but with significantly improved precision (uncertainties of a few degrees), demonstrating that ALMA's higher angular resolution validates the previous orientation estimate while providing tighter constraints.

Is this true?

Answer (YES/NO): NO